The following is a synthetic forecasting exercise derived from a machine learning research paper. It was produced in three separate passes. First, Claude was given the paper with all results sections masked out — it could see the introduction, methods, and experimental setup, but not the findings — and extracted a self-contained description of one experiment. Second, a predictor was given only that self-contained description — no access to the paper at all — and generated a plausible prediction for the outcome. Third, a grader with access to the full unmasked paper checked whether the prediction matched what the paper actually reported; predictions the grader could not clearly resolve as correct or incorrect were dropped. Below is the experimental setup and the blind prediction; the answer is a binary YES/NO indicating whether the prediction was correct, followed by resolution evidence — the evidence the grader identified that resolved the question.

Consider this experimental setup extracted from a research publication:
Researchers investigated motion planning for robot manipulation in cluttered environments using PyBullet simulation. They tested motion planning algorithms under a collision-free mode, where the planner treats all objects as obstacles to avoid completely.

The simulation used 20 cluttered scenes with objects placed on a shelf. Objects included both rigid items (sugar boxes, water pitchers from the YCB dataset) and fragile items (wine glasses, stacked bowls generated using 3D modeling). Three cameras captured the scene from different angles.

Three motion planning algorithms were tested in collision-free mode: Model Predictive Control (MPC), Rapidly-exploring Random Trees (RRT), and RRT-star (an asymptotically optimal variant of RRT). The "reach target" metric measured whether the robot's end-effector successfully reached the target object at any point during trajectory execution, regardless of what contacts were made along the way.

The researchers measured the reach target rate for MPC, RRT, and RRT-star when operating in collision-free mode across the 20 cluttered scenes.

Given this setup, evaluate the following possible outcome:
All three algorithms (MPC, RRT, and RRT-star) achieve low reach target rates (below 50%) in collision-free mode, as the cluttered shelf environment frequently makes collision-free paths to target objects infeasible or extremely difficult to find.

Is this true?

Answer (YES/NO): NO